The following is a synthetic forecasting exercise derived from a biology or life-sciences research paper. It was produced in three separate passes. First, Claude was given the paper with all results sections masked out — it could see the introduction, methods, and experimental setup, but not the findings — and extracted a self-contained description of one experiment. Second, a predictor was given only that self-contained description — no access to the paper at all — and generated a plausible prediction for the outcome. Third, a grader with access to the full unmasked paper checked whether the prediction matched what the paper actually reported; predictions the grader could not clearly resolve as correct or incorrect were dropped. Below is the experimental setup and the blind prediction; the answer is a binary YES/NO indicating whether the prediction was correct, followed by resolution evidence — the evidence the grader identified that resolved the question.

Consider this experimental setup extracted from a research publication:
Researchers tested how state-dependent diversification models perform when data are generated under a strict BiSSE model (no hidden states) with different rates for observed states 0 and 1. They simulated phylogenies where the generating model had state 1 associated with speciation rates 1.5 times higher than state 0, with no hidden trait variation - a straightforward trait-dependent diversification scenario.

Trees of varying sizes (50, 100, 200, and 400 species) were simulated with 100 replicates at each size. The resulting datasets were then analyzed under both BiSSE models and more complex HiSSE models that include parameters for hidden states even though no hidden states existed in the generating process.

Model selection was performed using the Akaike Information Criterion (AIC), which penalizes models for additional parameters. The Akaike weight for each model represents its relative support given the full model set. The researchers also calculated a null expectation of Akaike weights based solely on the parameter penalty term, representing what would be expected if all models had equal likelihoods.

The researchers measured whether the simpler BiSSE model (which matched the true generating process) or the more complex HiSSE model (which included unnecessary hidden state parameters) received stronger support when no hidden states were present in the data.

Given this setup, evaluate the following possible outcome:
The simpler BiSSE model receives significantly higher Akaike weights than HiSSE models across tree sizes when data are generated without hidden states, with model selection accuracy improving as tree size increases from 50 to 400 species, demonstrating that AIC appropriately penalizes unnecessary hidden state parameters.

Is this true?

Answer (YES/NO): YES